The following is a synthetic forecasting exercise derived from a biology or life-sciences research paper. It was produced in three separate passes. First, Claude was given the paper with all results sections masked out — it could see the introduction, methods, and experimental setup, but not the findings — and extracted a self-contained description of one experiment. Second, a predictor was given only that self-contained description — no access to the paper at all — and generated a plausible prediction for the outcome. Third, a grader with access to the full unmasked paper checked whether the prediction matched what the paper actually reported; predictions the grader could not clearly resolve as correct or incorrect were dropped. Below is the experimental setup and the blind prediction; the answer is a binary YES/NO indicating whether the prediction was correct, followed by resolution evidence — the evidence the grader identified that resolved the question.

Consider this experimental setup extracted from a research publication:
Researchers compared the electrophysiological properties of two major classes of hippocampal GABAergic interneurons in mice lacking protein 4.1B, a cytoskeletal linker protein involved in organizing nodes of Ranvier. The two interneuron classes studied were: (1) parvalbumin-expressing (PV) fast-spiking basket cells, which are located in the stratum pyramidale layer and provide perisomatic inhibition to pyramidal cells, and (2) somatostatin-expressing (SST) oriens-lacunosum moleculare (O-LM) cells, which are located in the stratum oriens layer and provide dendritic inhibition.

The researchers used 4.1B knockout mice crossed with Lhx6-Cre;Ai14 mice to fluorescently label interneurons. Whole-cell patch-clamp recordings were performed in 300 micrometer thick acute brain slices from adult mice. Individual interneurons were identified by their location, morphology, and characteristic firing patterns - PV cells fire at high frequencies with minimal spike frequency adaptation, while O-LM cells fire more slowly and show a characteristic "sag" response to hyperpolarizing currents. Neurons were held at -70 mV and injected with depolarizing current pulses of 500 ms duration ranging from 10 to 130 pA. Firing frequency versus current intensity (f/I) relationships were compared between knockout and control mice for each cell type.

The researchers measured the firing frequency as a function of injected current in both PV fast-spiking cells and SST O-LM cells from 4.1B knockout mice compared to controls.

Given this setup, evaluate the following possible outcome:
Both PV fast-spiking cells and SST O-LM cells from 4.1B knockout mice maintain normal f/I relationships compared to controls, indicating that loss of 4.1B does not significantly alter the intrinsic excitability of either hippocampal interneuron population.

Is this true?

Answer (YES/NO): NO